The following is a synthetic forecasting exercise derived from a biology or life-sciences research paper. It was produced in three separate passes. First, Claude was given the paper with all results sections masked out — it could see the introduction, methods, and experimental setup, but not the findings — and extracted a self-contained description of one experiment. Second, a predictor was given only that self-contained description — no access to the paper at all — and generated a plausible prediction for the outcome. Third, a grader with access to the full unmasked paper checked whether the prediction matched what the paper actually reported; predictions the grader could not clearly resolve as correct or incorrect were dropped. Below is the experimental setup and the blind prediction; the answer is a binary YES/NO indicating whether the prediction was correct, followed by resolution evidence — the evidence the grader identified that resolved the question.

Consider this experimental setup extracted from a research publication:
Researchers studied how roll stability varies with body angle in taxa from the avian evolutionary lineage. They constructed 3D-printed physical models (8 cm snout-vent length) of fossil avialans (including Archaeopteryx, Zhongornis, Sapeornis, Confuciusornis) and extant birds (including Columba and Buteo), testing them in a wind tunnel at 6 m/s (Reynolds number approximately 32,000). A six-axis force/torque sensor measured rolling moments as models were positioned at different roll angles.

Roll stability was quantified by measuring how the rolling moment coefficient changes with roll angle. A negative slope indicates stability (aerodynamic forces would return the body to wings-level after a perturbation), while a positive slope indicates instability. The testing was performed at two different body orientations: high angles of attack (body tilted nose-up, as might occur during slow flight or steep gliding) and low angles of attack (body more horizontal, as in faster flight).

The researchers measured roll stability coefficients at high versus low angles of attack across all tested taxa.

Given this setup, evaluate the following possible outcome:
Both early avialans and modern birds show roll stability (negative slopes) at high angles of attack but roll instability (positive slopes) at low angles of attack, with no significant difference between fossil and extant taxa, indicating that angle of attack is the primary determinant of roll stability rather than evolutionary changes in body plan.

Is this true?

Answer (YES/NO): NO